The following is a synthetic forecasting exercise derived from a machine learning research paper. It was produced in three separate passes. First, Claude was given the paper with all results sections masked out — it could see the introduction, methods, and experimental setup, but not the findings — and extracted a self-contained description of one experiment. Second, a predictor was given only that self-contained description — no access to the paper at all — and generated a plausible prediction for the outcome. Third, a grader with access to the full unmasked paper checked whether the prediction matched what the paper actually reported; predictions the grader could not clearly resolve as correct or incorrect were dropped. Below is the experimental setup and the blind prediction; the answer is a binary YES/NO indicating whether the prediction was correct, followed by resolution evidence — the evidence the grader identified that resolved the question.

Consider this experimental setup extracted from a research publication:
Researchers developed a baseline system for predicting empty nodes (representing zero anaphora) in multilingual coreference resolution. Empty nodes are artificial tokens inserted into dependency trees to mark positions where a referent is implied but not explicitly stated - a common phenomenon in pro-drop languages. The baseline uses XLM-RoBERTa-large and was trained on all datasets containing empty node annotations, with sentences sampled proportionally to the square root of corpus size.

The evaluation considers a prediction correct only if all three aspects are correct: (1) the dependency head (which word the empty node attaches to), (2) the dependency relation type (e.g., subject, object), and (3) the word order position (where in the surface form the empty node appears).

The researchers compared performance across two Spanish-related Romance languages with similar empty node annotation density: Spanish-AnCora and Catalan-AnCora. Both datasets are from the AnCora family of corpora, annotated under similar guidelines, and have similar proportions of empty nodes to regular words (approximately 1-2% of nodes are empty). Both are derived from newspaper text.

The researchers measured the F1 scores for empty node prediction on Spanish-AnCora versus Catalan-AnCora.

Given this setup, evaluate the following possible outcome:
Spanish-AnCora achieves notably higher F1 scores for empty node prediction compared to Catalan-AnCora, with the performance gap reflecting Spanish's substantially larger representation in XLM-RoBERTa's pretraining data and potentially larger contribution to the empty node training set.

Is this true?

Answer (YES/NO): NO